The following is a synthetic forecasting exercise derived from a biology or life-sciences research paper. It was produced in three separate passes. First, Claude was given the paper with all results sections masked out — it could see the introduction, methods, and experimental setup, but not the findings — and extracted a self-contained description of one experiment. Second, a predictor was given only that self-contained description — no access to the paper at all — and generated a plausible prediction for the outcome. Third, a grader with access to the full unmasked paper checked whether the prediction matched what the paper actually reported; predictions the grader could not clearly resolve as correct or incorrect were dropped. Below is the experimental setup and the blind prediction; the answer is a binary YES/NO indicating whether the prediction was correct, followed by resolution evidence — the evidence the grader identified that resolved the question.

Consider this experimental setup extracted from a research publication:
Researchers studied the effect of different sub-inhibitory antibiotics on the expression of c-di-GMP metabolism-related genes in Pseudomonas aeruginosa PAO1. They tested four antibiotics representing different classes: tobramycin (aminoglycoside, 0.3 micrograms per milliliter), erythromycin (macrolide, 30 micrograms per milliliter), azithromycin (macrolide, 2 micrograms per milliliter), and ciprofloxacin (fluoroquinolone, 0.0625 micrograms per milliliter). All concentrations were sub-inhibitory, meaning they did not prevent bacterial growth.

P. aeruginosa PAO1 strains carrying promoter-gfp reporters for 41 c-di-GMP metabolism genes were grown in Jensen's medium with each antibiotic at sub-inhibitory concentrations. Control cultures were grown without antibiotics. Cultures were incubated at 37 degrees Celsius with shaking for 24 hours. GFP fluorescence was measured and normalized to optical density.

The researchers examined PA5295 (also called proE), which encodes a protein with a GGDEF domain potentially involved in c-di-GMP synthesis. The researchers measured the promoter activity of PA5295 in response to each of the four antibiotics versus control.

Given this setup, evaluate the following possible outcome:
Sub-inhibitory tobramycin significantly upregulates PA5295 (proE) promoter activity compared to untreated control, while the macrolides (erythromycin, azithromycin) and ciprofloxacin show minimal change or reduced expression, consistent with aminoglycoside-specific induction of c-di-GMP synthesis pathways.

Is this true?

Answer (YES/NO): NO